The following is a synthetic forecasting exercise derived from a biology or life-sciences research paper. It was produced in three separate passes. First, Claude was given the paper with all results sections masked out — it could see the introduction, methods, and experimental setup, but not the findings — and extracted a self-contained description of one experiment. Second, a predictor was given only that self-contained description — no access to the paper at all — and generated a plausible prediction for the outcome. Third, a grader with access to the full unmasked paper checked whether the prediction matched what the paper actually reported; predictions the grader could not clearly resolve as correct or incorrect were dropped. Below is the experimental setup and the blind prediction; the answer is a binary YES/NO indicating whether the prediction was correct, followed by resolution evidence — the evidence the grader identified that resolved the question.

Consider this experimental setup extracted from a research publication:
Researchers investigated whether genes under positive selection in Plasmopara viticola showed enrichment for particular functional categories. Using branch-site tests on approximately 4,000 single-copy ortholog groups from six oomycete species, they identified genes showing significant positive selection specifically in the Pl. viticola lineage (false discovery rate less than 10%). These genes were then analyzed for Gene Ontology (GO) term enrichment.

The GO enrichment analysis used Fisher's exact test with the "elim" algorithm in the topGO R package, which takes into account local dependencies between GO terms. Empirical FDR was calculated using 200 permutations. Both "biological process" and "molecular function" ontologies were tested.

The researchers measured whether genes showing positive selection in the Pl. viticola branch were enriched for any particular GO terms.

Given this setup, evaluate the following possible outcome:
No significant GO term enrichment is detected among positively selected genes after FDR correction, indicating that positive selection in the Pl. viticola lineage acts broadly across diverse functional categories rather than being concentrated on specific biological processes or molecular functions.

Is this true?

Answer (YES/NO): NO